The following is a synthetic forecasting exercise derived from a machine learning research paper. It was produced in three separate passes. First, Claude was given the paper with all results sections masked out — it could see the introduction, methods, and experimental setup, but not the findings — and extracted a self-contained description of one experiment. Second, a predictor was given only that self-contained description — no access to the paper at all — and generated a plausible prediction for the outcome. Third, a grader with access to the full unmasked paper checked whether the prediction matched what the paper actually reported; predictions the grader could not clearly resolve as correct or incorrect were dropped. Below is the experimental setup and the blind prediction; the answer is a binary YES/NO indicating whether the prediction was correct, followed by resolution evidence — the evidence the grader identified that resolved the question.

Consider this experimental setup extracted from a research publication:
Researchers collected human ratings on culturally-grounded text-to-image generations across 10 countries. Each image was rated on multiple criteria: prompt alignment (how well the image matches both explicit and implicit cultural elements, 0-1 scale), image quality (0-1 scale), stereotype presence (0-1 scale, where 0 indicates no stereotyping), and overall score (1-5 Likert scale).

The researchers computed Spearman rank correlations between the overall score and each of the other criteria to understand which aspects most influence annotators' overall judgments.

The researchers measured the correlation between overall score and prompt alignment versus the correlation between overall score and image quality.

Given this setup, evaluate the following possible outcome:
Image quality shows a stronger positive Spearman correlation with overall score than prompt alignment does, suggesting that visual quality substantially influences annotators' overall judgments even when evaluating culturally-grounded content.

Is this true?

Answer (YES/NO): NO